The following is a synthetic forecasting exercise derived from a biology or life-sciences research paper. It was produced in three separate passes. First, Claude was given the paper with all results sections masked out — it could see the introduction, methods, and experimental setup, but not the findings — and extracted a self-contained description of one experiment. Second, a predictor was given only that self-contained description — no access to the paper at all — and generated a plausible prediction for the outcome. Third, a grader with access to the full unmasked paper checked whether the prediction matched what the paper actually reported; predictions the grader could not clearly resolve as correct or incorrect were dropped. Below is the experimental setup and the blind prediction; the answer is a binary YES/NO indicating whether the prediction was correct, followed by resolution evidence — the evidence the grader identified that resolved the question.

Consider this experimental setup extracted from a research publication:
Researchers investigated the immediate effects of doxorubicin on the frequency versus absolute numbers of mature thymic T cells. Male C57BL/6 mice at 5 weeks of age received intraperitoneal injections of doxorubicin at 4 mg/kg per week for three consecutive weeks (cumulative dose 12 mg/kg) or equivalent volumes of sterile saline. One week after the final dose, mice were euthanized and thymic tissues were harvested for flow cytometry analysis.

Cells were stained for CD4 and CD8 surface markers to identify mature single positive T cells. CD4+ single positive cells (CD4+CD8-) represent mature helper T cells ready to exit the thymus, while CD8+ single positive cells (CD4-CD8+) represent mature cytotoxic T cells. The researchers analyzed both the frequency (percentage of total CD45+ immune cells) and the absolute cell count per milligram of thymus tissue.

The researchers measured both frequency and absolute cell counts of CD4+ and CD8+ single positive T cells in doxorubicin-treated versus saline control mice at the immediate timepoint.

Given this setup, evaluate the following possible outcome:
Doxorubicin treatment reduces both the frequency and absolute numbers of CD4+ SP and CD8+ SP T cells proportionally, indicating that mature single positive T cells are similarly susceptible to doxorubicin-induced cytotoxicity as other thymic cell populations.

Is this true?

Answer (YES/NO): NO